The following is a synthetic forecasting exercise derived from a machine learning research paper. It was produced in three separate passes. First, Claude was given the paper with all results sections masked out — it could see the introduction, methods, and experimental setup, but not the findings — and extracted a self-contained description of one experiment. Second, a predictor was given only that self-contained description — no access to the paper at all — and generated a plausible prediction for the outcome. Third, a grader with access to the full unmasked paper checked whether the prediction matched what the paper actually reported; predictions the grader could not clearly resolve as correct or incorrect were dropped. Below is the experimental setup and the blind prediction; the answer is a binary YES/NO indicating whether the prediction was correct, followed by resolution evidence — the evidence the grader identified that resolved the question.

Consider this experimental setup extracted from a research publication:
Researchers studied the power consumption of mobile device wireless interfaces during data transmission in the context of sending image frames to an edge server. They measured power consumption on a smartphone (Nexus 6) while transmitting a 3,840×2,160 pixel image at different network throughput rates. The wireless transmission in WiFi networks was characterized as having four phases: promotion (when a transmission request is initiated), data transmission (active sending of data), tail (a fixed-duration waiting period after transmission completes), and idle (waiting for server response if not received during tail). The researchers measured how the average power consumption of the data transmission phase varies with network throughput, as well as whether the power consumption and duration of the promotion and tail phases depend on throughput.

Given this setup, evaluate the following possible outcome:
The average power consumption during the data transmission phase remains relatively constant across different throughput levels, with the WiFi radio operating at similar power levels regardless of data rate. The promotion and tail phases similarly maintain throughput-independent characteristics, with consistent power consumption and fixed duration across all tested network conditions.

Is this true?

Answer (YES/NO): NO